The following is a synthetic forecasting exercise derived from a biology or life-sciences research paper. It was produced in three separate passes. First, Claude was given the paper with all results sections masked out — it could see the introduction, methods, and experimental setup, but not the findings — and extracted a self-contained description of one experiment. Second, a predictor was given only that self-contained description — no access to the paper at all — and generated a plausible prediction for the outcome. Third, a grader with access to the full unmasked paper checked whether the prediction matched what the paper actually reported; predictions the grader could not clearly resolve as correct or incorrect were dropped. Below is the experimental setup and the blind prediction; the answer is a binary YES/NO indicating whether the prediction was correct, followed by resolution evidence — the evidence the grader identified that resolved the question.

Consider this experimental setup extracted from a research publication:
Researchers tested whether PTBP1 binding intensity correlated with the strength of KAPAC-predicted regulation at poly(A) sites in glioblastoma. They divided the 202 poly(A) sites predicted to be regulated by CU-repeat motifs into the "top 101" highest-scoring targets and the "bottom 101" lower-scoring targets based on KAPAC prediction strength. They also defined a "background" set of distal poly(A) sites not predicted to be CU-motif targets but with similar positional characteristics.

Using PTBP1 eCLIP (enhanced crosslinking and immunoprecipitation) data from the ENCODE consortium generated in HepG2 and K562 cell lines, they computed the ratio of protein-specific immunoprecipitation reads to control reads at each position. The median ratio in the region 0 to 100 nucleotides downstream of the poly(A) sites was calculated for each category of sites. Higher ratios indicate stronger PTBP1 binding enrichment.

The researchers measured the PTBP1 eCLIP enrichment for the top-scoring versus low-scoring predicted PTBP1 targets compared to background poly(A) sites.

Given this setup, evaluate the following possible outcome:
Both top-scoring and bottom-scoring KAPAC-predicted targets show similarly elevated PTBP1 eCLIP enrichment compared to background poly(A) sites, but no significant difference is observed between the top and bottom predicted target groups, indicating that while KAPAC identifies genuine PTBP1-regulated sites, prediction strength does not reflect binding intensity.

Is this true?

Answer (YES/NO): NO